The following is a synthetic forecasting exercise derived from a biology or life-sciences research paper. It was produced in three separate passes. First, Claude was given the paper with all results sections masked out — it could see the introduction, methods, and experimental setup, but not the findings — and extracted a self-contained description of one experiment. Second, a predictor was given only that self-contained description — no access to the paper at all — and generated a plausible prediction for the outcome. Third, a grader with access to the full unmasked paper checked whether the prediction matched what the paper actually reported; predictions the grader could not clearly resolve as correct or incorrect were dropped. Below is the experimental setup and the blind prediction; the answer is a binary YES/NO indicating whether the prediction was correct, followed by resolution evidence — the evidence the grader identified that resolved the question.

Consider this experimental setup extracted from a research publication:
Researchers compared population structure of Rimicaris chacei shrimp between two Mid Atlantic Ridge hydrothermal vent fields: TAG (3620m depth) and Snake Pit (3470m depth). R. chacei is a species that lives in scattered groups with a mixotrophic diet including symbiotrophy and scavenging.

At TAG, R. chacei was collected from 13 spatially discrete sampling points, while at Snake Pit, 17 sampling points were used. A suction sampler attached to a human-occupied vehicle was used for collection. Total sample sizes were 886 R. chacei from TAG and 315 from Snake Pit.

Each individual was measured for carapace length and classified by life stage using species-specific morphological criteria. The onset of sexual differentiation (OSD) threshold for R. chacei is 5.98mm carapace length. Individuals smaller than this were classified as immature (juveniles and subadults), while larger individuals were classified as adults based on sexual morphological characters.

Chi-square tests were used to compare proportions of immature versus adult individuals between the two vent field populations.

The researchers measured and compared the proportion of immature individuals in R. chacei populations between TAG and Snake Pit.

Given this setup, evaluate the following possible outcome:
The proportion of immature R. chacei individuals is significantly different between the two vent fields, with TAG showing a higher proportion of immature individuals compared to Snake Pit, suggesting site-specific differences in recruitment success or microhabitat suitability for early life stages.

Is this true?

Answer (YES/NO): YES